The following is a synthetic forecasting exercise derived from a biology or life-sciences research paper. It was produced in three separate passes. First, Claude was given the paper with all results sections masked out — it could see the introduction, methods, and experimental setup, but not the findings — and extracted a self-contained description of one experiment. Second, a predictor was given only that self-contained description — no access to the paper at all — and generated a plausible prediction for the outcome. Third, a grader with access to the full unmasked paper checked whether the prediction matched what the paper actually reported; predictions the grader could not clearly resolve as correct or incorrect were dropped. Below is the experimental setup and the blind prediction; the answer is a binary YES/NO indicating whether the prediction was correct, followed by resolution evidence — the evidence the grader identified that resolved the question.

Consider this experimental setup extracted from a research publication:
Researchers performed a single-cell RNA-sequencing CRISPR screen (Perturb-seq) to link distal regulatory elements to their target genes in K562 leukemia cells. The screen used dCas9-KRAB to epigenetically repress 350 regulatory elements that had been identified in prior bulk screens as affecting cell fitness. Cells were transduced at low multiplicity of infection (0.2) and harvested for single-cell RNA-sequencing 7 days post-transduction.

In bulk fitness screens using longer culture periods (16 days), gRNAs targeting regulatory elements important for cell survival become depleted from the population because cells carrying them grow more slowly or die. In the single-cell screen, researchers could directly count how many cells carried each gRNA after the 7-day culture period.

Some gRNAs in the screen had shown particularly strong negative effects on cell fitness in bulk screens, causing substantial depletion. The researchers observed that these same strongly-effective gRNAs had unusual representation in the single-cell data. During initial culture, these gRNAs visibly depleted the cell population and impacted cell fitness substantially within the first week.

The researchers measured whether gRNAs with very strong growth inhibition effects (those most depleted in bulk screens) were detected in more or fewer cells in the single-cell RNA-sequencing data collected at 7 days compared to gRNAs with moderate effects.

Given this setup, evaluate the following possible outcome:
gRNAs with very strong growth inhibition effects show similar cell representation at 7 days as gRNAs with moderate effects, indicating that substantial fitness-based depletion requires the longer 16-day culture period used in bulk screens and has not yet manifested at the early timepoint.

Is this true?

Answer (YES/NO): NO